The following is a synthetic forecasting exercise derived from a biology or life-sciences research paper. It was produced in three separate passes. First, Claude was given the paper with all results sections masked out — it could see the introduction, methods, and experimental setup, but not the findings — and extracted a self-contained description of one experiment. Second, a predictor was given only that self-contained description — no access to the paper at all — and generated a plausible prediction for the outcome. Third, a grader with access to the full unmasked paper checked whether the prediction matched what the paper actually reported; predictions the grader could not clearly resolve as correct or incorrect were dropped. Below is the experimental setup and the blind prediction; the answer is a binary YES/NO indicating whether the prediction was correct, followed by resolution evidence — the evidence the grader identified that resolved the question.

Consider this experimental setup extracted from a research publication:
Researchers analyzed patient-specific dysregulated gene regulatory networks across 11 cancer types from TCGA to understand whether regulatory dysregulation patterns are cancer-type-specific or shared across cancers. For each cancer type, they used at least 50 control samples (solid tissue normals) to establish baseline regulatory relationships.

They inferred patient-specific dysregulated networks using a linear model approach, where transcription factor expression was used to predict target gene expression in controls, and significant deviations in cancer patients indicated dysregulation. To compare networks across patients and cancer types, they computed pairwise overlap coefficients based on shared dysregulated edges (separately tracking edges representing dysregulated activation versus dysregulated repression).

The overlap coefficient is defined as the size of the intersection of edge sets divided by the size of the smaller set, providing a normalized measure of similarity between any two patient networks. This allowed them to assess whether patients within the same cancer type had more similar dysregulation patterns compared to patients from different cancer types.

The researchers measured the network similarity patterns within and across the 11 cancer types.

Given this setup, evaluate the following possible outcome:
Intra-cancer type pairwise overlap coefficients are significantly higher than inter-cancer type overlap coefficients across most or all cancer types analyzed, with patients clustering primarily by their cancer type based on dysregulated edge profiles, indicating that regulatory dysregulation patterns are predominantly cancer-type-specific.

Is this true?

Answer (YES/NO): YES